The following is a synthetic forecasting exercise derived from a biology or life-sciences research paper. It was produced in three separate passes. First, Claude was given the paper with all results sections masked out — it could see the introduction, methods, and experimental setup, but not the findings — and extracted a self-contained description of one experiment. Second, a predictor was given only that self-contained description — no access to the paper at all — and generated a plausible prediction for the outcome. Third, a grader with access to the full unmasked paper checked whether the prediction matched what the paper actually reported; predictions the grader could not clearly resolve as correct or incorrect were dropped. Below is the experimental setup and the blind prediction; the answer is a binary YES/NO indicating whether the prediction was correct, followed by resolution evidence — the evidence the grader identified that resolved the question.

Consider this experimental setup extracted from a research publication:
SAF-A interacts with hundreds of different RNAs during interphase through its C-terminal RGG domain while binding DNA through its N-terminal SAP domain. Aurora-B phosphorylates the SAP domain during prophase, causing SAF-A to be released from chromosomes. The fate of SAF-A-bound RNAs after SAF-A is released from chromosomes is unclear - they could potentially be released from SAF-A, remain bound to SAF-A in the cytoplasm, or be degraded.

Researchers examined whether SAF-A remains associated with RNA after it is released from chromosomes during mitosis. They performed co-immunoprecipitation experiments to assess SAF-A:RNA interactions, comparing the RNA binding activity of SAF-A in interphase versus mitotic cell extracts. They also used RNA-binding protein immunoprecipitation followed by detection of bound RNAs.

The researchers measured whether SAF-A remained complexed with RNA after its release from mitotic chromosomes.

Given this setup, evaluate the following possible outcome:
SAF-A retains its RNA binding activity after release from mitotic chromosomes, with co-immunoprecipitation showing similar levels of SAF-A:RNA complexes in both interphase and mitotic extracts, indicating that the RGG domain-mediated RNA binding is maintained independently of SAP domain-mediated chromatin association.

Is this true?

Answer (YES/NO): YES